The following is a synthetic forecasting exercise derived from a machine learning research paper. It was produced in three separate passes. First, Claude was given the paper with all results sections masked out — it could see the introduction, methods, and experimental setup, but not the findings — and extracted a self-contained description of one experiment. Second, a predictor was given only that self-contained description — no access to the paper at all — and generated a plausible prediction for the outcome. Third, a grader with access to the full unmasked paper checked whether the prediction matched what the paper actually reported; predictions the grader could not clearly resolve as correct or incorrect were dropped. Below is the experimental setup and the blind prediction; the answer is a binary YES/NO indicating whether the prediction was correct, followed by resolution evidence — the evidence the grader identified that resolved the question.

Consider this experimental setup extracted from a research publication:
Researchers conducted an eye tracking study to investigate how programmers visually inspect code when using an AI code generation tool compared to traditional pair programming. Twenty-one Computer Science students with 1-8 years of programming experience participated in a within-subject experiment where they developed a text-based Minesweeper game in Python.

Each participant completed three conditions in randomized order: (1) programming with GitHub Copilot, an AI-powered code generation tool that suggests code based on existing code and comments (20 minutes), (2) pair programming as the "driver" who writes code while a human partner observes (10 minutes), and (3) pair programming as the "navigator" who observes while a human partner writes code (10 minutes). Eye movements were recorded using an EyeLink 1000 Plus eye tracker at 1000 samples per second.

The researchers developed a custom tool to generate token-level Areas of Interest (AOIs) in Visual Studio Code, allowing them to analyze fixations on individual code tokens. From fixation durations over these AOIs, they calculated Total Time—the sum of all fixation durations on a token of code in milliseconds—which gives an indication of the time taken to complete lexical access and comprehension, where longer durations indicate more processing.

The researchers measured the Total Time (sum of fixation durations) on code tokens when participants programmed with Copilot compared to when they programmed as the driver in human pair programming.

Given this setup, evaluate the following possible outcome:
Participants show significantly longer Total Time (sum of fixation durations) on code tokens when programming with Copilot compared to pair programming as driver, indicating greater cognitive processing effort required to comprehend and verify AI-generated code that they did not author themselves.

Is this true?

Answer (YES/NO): NO